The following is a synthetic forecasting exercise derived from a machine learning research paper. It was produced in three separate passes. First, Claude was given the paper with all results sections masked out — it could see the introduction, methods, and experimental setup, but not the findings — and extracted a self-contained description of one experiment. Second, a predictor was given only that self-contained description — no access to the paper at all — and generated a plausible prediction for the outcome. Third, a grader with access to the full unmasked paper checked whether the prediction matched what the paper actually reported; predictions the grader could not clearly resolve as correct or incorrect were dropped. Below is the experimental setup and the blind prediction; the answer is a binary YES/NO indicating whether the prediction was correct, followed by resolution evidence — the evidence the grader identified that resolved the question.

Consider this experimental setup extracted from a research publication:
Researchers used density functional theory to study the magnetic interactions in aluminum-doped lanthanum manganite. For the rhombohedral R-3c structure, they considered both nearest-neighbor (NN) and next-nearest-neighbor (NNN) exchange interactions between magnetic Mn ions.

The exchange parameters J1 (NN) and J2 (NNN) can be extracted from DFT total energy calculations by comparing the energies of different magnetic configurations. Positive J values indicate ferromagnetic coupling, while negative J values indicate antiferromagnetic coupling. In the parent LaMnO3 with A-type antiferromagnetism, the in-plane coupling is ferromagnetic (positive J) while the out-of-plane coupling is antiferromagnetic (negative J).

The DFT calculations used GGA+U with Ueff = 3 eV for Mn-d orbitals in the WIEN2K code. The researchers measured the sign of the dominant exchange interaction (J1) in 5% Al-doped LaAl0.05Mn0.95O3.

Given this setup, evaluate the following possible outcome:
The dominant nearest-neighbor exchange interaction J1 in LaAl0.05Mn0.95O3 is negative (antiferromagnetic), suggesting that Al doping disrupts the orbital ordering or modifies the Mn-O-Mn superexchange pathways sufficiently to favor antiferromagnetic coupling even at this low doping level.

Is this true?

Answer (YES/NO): NO